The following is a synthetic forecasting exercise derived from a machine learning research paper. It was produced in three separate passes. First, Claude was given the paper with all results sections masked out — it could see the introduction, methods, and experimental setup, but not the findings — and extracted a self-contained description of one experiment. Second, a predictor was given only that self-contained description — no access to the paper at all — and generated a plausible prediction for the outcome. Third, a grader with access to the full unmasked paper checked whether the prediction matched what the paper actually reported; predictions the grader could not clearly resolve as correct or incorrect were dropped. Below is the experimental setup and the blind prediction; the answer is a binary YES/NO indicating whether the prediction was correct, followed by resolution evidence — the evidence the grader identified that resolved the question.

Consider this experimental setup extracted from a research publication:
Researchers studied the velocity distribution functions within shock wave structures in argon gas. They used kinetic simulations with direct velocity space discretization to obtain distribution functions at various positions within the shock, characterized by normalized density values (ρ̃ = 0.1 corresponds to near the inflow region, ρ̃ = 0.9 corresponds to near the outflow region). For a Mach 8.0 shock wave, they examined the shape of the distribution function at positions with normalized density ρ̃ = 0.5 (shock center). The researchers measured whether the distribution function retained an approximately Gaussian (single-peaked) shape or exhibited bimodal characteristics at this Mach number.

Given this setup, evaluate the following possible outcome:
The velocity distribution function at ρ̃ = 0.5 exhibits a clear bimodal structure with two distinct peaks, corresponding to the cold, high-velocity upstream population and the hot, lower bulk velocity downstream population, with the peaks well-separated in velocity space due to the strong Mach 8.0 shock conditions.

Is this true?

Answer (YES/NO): YES